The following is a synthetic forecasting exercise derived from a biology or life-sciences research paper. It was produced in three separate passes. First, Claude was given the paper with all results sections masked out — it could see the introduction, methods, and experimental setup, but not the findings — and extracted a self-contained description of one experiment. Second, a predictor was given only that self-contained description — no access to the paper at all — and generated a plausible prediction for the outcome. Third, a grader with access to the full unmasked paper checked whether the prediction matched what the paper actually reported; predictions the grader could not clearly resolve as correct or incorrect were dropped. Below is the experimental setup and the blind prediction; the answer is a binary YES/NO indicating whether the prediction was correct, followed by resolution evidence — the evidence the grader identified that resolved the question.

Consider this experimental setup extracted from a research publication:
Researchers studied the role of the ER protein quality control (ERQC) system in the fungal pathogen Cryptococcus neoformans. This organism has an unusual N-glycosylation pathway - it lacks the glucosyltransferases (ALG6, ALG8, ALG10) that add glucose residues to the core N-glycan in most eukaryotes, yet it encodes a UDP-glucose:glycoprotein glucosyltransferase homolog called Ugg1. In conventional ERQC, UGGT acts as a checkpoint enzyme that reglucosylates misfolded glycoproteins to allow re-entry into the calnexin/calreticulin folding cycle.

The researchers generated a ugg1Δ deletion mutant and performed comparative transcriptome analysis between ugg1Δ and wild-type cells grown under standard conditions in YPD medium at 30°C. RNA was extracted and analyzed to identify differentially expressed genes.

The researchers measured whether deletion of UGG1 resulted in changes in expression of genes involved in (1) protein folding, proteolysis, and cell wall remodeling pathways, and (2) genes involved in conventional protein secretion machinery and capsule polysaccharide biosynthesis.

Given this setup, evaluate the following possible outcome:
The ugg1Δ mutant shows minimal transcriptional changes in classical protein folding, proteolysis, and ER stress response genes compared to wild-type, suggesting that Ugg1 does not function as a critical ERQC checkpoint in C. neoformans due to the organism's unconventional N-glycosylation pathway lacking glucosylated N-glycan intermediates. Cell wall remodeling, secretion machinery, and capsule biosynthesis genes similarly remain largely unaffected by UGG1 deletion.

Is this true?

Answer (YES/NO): NO